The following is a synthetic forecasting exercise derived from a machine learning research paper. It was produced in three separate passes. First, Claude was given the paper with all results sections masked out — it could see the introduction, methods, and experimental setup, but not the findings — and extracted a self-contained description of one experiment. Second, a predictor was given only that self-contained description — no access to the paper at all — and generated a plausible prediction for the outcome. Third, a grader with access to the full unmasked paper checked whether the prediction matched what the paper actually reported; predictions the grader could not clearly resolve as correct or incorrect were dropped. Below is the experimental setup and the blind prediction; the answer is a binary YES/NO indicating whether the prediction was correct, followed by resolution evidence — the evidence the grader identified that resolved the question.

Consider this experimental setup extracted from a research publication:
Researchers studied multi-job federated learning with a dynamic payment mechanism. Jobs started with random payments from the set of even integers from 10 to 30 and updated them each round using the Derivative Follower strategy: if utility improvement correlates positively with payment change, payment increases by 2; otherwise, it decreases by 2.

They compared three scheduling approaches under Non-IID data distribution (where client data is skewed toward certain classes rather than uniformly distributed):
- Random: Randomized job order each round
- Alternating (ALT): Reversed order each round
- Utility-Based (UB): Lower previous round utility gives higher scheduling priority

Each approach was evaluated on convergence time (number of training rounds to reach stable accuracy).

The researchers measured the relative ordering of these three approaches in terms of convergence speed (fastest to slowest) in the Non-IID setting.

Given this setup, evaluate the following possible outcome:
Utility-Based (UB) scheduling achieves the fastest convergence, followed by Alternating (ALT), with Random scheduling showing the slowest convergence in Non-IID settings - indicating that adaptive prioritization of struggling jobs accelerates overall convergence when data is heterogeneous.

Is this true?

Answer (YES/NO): NO